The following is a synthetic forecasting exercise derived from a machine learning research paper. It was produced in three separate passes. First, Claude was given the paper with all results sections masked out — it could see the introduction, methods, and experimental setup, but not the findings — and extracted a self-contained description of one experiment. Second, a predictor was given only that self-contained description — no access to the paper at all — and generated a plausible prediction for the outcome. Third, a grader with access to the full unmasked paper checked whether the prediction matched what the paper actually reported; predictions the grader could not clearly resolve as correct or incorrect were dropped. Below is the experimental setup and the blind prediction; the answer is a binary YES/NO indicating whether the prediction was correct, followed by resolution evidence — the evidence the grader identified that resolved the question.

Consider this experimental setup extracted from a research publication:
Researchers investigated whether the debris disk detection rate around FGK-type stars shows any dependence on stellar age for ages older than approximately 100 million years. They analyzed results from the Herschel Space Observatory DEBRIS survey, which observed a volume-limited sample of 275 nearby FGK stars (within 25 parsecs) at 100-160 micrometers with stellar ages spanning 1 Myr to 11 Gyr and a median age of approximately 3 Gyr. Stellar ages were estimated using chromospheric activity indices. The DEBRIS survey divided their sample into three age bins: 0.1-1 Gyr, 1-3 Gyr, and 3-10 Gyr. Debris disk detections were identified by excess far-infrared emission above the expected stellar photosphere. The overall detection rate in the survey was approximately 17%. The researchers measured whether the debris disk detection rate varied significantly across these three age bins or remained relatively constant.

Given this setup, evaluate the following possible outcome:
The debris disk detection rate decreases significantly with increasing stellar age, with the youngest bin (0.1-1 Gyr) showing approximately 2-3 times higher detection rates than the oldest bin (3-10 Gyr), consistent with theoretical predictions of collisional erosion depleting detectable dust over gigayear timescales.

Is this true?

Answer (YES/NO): NO